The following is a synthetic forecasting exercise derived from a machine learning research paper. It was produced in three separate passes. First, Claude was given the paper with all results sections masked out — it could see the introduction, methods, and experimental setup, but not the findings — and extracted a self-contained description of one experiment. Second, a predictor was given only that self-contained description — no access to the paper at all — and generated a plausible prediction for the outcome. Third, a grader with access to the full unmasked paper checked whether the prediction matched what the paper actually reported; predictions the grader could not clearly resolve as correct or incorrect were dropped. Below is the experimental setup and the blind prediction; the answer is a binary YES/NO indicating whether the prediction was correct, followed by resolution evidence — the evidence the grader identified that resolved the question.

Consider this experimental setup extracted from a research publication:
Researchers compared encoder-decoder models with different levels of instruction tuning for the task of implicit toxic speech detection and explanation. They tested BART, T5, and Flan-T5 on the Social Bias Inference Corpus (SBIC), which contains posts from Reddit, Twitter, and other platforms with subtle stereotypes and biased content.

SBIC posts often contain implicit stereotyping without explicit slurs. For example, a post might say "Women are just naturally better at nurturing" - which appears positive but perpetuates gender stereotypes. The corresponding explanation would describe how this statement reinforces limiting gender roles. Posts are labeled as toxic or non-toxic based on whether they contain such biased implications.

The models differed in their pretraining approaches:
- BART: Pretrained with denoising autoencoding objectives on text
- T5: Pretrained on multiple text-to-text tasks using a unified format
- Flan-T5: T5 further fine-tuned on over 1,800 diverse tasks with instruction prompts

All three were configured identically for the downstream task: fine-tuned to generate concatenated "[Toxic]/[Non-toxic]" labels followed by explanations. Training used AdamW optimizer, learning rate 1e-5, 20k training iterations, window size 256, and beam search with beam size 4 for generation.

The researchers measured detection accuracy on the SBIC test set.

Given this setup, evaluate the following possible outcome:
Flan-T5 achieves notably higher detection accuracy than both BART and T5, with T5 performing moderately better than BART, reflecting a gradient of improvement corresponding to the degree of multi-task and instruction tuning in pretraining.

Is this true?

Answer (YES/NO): NO